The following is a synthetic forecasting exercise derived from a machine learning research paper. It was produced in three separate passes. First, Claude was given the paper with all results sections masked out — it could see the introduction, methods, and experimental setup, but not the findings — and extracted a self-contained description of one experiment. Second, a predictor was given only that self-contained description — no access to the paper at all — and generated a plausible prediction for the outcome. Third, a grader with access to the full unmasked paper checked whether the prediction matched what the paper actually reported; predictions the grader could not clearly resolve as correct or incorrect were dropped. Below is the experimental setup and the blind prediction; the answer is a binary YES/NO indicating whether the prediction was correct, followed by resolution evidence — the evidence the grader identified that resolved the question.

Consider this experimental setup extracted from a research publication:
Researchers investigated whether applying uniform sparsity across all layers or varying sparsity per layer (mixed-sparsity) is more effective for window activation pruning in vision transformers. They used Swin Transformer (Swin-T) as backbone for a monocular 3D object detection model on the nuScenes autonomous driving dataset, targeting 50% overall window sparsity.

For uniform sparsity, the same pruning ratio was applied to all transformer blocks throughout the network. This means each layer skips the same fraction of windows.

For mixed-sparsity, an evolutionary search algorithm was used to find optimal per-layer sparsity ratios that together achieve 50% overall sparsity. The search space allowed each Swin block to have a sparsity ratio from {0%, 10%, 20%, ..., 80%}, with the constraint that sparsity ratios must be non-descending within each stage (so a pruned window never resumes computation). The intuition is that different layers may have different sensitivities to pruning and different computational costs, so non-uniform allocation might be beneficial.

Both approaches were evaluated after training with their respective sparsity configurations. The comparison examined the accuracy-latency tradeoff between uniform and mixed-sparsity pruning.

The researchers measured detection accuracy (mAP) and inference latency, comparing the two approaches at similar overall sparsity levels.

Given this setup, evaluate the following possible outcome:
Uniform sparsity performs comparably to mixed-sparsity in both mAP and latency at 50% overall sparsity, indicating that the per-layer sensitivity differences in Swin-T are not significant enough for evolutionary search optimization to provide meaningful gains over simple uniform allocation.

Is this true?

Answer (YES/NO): NO